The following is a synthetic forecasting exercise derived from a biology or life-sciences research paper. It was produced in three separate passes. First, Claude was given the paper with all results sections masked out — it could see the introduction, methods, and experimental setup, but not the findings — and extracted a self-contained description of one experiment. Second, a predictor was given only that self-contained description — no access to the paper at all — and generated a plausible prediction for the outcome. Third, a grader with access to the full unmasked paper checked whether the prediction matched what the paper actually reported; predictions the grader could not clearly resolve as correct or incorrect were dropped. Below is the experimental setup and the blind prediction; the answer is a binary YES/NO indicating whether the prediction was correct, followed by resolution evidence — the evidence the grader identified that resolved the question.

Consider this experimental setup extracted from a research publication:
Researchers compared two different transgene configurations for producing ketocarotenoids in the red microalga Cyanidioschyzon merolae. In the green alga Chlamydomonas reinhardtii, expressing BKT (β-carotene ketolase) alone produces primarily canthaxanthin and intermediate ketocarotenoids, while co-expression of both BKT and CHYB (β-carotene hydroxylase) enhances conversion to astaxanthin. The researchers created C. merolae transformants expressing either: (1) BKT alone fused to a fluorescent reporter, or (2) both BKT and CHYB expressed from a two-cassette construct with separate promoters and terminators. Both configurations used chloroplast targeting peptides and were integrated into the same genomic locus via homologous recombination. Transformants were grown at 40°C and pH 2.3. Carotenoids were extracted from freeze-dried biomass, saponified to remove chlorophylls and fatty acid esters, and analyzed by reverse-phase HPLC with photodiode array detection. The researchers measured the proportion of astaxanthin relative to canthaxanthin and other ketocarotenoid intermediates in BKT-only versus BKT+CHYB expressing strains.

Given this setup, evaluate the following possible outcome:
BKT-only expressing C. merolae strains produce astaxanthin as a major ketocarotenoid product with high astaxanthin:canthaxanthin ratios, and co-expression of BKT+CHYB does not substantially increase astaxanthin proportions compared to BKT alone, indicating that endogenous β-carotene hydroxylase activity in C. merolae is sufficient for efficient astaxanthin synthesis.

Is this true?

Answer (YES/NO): NO